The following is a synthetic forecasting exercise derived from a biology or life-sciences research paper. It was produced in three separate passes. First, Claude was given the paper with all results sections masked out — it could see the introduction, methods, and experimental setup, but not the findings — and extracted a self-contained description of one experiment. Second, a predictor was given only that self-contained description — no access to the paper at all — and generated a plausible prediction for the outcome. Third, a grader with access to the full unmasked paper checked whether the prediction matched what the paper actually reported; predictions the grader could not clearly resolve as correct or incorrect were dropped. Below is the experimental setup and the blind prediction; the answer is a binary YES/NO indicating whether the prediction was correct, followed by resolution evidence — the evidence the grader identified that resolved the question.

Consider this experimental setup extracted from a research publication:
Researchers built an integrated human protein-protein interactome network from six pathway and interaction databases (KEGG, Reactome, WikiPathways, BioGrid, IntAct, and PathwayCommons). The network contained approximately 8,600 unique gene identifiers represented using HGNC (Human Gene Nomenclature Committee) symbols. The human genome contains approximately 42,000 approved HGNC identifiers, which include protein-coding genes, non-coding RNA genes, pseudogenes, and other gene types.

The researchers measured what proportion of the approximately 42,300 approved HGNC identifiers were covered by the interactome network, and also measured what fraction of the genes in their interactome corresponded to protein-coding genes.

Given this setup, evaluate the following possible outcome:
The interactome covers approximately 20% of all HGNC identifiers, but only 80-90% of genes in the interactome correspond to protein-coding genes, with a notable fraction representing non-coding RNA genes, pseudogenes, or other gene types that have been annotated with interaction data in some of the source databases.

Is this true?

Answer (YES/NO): NO